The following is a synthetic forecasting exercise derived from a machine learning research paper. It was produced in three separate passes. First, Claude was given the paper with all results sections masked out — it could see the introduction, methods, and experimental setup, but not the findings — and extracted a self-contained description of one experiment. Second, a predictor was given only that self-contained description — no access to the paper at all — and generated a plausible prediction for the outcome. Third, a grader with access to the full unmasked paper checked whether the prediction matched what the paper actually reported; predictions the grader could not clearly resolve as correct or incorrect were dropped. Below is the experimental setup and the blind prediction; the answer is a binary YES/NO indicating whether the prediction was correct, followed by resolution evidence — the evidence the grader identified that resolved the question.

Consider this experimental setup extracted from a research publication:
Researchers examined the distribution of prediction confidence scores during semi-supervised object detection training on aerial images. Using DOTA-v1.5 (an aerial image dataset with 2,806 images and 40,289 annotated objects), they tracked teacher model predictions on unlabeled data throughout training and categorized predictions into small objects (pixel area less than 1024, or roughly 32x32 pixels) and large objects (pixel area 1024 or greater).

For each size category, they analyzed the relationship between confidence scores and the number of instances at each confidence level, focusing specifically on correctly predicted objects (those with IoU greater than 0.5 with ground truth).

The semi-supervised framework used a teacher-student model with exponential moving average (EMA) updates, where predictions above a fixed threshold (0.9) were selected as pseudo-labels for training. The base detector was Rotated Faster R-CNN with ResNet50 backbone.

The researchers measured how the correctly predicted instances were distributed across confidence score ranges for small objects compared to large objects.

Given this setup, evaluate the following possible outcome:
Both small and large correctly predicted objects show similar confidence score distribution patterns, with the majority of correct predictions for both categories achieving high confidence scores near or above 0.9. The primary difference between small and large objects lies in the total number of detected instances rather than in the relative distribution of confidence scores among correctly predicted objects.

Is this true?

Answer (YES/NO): NO